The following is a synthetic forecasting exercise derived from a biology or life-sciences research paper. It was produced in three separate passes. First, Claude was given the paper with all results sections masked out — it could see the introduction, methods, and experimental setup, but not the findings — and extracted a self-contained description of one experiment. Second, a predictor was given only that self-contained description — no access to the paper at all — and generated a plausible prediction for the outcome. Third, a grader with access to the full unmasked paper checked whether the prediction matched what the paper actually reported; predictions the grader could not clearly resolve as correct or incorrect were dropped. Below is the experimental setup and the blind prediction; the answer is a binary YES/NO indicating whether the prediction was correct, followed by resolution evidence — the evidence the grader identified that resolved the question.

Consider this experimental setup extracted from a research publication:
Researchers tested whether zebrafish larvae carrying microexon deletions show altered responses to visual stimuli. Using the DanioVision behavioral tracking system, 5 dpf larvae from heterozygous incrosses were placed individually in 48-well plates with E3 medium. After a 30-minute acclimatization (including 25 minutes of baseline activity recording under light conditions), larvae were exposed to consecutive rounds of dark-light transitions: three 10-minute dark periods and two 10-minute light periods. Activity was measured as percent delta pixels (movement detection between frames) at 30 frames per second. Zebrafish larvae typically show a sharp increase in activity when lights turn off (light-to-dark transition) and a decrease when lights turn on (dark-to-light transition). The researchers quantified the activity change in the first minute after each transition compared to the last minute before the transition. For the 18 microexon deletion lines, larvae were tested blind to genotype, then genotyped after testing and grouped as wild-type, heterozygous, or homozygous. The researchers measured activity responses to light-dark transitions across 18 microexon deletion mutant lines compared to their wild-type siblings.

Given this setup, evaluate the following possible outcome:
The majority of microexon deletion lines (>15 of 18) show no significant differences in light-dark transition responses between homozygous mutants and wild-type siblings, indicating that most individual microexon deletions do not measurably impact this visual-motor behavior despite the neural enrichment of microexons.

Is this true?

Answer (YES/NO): YES